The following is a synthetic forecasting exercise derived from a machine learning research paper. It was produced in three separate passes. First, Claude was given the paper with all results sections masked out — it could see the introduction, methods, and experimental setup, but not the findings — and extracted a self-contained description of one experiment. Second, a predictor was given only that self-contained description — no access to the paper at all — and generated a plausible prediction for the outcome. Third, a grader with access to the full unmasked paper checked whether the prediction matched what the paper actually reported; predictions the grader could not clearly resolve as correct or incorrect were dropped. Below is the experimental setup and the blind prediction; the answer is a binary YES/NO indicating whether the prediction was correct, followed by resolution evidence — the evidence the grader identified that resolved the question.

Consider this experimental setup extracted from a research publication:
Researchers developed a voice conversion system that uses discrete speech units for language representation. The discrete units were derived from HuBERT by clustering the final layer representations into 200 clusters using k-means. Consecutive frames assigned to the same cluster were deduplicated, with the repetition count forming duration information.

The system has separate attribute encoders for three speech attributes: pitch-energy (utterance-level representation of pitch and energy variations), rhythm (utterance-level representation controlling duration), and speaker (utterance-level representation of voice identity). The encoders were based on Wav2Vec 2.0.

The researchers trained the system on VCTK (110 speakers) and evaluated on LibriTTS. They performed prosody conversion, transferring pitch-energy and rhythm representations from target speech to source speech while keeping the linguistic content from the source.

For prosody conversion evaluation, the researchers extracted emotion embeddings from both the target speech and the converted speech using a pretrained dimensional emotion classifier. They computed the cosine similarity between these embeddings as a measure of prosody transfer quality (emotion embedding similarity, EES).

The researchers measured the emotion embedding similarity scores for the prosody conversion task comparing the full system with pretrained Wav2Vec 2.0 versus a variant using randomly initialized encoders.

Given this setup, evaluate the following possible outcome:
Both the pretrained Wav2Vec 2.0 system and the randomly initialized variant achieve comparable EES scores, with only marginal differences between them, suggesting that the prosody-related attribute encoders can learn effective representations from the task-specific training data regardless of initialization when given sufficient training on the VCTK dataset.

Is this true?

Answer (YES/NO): NO